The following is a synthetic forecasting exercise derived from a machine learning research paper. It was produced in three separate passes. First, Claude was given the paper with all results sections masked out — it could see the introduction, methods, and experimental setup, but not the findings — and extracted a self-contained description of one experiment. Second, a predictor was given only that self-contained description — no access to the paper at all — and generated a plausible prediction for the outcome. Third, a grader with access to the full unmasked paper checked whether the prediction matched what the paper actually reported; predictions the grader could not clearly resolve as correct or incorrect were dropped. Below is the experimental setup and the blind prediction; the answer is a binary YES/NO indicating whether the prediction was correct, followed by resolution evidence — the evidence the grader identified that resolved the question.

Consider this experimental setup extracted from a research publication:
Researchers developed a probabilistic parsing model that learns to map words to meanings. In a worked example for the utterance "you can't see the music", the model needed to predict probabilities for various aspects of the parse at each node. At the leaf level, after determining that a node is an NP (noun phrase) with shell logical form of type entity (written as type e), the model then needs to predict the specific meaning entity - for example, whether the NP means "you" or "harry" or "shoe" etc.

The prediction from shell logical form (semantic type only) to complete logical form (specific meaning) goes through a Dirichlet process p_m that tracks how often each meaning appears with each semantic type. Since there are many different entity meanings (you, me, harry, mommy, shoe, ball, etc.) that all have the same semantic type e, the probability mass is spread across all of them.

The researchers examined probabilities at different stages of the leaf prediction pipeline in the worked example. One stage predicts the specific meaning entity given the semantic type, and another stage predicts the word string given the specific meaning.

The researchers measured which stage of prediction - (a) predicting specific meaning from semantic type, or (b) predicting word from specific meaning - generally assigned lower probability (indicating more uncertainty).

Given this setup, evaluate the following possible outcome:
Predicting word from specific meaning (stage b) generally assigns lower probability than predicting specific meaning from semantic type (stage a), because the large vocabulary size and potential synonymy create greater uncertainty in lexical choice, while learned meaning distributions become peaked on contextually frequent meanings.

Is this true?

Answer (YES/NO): NO